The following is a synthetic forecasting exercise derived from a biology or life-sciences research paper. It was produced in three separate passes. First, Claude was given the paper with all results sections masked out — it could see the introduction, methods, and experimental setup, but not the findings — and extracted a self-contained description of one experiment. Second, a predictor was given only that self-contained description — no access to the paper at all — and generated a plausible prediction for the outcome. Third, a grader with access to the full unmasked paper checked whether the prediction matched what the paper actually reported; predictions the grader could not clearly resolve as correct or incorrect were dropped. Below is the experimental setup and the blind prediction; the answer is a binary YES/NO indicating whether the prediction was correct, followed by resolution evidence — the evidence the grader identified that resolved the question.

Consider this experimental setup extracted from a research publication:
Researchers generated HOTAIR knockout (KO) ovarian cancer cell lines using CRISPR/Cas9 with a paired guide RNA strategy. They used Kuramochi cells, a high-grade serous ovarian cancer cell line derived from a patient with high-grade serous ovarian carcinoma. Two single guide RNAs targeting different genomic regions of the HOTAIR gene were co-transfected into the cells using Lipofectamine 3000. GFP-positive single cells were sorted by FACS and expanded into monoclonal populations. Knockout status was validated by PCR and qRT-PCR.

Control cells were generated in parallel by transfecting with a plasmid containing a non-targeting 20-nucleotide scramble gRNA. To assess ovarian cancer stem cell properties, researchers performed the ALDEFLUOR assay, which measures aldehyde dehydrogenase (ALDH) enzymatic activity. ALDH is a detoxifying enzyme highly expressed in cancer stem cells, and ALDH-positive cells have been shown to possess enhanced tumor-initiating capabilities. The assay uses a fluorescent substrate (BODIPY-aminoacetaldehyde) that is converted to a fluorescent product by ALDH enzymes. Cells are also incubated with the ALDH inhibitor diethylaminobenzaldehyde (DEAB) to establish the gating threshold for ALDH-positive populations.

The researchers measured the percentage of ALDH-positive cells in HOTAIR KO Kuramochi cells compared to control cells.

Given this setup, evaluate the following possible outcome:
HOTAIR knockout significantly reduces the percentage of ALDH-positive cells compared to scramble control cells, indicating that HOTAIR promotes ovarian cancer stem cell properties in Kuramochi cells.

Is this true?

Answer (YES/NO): YES